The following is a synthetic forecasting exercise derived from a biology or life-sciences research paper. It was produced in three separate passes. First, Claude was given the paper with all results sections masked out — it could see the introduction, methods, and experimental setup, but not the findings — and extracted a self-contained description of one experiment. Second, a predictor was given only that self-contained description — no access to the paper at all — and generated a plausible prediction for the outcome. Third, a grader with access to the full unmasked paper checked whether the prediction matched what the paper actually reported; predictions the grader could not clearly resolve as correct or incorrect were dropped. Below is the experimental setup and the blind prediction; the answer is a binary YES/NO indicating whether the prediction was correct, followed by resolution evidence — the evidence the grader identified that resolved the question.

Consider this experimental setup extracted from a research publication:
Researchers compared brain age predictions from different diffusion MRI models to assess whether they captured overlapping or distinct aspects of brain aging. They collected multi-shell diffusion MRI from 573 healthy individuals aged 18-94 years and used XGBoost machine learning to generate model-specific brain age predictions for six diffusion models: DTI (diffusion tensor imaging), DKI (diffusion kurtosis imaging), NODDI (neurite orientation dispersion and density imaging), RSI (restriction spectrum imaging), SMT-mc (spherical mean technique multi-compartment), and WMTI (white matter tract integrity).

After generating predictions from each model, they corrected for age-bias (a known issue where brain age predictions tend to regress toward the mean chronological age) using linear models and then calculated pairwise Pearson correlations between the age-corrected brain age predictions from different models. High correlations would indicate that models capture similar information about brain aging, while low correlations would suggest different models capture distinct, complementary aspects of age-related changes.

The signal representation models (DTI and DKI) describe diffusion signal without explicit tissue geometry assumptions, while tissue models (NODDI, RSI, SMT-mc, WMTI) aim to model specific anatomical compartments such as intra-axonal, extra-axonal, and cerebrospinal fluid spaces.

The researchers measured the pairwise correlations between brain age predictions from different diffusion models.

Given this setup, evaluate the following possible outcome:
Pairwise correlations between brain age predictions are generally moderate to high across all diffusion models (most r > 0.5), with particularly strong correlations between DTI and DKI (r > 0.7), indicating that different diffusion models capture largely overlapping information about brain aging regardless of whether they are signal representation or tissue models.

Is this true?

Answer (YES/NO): NO